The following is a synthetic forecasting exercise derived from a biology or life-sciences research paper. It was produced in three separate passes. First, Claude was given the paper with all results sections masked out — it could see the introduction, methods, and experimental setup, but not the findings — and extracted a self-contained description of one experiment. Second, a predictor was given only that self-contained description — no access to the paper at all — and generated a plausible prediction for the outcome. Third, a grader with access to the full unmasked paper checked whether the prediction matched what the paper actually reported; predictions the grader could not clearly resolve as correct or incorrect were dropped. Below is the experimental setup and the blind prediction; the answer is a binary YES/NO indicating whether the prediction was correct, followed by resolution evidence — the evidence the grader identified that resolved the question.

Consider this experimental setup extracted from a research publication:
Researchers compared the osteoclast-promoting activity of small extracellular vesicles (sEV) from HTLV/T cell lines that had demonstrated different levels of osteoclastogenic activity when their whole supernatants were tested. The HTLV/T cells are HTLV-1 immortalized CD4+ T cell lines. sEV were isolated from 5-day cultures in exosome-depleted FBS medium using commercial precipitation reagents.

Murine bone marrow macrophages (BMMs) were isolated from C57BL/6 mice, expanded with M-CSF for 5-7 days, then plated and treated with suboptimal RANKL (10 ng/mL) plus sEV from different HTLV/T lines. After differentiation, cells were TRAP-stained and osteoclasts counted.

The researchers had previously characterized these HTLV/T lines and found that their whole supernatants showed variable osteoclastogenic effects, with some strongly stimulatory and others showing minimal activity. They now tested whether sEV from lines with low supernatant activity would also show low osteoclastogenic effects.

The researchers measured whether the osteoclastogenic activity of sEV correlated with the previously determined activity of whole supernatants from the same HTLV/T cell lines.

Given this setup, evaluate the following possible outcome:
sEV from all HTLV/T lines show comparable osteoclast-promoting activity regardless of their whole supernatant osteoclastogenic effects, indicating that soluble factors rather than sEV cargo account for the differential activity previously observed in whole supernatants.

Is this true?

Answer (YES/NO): NO